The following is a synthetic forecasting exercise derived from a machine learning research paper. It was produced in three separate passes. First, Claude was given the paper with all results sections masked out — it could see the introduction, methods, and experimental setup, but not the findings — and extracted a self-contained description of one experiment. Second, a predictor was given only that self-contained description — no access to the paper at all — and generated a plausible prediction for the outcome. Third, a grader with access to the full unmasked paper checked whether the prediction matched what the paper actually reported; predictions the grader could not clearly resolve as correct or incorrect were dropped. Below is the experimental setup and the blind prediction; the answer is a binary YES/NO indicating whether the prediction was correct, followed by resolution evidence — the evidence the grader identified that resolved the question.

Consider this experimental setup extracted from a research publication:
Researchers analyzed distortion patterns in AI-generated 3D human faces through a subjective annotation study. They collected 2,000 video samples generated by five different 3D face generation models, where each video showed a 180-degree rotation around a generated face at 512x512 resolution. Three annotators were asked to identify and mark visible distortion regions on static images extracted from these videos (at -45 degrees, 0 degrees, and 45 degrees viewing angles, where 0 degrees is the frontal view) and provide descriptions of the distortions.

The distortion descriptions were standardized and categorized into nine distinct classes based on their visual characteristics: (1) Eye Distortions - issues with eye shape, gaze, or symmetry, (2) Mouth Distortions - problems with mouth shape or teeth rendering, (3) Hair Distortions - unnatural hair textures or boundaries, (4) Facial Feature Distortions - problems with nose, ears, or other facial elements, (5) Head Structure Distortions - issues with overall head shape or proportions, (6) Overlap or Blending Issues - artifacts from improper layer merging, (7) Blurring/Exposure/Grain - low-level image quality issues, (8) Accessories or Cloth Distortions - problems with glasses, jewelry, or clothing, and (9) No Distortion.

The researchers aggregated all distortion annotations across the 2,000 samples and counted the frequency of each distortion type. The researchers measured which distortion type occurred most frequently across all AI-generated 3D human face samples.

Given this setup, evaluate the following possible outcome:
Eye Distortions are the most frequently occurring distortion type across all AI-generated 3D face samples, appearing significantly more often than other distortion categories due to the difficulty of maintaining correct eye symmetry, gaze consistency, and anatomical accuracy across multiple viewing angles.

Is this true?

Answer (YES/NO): NO